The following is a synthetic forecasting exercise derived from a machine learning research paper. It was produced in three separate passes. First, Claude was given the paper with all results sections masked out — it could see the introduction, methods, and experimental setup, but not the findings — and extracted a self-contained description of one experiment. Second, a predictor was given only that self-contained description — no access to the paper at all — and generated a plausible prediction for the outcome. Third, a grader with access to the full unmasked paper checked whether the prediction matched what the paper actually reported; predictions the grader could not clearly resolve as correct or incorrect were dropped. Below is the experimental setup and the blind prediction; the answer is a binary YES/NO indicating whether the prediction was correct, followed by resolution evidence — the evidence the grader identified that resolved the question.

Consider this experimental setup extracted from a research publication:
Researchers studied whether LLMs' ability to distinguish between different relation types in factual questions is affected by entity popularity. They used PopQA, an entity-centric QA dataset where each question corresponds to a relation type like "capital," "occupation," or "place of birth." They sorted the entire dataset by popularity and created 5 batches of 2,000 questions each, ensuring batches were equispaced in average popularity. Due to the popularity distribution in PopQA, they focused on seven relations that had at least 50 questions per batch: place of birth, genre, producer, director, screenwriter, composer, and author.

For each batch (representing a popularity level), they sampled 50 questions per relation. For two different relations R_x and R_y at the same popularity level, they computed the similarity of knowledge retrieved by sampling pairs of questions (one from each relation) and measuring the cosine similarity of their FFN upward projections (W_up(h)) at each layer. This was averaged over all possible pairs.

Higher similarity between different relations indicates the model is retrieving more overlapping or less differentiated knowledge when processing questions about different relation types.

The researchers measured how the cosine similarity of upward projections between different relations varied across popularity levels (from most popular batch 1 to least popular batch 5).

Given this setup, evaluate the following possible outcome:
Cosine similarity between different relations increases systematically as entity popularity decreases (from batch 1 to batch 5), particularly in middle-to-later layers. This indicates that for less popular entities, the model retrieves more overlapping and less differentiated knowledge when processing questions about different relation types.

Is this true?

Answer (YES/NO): NO